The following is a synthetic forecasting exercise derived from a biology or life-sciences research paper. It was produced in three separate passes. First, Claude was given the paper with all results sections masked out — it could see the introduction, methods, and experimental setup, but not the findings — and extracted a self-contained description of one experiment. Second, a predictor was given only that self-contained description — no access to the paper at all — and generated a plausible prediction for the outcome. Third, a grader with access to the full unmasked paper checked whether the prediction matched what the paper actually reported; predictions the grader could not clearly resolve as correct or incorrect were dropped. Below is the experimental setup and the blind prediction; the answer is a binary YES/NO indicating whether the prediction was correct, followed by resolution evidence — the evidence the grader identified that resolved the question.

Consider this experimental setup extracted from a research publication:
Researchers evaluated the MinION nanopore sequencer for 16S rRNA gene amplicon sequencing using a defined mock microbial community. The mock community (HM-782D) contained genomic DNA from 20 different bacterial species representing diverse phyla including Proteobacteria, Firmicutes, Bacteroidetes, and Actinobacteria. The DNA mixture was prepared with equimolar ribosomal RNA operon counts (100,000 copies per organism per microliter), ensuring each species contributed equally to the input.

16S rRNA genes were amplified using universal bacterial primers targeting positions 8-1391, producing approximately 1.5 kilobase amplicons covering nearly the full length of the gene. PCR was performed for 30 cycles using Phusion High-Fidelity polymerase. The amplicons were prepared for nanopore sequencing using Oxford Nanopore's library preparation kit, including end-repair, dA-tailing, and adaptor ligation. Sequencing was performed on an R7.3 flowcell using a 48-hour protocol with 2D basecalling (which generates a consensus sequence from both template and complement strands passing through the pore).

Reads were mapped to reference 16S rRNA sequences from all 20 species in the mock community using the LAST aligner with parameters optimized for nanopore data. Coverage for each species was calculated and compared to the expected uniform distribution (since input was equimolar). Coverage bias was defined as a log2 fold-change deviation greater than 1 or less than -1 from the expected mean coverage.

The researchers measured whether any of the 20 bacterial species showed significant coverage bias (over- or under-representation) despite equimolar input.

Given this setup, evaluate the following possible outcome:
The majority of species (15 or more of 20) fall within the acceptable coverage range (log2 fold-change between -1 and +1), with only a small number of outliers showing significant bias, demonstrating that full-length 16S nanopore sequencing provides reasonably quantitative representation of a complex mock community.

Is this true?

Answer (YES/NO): YES